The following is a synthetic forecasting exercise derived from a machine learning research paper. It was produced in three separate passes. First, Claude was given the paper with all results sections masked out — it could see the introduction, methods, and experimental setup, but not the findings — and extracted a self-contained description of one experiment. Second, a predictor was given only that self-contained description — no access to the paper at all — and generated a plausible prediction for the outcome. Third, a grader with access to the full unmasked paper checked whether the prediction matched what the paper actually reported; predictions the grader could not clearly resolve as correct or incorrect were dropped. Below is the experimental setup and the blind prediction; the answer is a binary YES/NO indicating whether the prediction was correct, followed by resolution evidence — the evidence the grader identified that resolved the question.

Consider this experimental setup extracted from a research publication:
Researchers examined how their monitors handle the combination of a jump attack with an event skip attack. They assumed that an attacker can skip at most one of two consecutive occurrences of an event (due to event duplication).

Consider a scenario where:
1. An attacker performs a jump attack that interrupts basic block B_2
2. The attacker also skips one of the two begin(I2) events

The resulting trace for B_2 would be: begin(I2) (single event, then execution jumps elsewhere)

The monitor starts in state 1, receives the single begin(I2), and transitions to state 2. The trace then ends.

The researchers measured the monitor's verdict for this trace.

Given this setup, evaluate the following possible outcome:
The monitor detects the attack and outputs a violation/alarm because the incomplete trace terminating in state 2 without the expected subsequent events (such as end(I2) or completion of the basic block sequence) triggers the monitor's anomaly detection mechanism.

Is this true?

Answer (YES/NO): YES